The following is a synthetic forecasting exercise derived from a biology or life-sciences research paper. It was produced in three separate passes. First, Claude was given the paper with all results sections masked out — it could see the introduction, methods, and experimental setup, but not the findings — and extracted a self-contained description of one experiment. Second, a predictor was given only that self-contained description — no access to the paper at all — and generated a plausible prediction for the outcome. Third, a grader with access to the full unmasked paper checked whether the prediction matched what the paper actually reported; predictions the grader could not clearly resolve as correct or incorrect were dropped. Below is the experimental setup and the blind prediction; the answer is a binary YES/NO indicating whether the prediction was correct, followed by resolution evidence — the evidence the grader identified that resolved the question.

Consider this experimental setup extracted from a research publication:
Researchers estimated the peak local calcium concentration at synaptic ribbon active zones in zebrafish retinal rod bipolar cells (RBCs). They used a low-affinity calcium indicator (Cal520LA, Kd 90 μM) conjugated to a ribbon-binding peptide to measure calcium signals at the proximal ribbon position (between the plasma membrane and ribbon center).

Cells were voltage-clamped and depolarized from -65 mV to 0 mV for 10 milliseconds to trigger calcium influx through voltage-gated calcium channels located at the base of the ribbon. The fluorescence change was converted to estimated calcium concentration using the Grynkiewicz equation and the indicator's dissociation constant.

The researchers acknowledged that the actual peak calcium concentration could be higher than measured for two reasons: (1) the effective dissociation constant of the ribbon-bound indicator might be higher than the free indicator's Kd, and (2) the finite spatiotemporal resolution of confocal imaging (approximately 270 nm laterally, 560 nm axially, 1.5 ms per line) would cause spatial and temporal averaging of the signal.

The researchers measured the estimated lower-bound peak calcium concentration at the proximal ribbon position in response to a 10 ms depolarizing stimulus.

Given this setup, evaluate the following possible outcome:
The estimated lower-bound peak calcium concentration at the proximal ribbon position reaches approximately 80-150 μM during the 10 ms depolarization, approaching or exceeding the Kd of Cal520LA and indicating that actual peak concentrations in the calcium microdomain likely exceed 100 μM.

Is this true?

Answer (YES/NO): NO